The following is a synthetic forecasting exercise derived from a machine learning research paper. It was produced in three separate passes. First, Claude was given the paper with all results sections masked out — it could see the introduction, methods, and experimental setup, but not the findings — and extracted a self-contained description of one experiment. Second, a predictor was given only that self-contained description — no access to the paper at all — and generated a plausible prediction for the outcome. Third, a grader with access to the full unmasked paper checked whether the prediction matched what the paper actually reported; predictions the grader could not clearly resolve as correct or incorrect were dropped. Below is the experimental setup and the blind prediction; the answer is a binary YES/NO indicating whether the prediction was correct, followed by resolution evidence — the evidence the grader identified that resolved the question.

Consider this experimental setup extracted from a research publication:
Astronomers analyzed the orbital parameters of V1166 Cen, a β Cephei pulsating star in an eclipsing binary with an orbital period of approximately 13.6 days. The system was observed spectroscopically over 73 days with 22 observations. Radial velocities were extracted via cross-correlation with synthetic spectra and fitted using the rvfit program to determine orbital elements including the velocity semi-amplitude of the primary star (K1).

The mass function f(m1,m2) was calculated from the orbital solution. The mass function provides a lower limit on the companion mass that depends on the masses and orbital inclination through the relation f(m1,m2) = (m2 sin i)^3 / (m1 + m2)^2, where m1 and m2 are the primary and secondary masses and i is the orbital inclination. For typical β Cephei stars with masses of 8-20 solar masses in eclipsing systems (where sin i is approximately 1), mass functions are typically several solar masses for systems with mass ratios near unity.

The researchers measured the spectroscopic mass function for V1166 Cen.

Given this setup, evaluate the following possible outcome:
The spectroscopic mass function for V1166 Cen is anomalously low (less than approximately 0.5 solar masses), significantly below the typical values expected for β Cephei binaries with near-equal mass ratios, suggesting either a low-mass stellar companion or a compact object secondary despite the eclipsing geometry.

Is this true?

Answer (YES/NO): YES